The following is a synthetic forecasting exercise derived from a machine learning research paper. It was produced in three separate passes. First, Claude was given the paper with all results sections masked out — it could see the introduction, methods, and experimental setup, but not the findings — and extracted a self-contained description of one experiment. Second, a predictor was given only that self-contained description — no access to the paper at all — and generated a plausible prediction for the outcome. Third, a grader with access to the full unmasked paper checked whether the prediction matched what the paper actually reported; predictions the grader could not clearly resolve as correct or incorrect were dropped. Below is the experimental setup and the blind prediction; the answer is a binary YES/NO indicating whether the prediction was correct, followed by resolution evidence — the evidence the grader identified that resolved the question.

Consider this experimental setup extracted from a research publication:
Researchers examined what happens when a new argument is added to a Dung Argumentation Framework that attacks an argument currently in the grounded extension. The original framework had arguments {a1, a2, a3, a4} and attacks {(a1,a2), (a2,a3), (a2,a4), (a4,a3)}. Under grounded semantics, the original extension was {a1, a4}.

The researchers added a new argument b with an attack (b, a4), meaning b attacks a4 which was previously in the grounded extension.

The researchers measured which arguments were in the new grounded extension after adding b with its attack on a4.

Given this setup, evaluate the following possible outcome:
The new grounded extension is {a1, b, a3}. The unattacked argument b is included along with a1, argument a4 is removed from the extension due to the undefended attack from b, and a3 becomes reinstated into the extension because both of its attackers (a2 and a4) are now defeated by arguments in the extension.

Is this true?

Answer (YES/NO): YES